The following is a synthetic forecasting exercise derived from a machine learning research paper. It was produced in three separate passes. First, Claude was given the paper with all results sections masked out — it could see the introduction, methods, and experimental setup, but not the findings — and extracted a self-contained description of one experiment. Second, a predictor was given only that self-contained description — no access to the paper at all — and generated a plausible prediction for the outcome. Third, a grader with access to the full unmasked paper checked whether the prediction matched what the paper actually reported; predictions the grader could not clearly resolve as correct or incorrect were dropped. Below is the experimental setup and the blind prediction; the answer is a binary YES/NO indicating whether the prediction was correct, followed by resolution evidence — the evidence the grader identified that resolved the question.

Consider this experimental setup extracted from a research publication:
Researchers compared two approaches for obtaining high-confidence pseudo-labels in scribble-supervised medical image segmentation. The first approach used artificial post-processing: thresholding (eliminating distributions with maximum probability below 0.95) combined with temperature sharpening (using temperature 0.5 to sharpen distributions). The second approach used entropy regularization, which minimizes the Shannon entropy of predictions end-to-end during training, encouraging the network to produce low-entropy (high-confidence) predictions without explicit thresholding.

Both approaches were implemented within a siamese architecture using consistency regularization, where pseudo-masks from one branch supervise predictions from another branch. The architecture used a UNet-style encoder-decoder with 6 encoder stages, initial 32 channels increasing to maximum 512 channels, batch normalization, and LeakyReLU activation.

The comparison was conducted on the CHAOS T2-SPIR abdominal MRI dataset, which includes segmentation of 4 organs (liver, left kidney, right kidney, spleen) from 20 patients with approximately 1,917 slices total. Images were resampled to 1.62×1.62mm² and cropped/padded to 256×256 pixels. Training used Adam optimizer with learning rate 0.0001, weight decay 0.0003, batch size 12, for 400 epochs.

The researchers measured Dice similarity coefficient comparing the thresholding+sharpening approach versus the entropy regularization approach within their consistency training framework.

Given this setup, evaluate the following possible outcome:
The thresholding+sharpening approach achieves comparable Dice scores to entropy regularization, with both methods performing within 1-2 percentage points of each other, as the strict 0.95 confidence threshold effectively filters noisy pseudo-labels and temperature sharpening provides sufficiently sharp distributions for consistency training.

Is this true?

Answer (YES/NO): NO